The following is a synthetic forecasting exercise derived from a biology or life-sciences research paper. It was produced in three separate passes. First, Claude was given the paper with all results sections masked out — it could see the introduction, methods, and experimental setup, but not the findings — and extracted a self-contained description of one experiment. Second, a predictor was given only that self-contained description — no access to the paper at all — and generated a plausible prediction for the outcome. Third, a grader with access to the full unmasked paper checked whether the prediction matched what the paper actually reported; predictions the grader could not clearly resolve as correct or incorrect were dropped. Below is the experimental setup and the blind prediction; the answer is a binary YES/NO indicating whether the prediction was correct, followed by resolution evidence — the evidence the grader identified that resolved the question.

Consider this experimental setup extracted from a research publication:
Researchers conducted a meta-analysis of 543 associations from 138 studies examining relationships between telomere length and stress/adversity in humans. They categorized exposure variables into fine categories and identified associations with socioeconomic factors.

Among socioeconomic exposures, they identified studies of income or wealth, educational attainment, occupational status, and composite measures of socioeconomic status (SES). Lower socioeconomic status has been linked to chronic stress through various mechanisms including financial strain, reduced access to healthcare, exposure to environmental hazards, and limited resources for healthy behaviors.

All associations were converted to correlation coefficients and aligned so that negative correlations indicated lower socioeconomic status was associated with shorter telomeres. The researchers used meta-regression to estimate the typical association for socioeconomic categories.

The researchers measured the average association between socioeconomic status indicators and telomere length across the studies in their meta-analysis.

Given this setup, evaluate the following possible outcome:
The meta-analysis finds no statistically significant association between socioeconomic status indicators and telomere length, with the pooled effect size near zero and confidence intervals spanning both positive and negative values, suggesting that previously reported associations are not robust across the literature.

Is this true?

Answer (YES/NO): NO